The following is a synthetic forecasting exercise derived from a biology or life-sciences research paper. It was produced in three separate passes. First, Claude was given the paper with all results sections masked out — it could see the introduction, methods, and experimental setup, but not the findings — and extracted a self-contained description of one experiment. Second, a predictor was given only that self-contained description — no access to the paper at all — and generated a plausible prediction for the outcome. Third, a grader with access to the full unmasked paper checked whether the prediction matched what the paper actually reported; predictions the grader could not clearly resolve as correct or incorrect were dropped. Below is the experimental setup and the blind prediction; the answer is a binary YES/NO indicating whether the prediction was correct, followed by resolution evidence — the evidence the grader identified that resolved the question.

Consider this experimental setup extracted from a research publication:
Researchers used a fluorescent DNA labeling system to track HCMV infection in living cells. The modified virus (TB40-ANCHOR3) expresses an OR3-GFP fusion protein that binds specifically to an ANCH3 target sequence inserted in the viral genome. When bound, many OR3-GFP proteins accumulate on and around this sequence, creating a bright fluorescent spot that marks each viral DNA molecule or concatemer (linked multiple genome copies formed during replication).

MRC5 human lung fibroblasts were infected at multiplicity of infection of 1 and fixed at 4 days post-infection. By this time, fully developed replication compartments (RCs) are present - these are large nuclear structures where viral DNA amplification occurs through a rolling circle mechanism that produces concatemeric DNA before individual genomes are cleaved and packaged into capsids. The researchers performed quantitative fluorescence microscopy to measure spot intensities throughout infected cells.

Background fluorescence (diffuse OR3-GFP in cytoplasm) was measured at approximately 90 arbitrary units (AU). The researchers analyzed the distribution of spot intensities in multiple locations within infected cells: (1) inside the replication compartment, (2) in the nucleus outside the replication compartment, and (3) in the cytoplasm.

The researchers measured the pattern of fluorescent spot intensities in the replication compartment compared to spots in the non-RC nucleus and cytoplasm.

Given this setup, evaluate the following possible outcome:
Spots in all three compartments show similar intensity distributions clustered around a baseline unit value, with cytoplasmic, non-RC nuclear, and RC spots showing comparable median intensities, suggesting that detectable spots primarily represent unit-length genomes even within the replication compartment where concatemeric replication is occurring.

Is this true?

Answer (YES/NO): NO